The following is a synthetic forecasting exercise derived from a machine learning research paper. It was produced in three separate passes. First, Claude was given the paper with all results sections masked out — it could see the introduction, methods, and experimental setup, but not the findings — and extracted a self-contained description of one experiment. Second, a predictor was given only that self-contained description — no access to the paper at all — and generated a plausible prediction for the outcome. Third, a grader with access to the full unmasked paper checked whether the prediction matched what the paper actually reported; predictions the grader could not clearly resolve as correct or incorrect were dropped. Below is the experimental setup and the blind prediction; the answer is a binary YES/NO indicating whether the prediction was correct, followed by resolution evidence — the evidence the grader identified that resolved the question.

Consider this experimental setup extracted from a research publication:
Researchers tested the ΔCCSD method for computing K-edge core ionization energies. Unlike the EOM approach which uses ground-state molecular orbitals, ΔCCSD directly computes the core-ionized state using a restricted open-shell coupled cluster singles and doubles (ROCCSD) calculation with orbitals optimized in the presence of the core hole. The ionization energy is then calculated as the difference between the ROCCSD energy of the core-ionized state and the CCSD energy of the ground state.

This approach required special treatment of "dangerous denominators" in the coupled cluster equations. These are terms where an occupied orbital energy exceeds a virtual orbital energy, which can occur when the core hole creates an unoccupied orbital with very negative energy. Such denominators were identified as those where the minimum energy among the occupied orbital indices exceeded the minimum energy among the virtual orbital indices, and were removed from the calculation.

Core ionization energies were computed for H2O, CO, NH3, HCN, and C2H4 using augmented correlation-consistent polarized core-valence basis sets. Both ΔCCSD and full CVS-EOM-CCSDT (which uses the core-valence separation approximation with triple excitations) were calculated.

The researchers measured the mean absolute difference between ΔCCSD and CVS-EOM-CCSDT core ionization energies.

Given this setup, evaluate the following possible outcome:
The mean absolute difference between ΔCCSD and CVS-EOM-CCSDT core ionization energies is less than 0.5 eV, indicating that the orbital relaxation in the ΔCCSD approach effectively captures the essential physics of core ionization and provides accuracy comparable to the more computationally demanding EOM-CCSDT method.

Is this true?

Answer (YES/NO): YES